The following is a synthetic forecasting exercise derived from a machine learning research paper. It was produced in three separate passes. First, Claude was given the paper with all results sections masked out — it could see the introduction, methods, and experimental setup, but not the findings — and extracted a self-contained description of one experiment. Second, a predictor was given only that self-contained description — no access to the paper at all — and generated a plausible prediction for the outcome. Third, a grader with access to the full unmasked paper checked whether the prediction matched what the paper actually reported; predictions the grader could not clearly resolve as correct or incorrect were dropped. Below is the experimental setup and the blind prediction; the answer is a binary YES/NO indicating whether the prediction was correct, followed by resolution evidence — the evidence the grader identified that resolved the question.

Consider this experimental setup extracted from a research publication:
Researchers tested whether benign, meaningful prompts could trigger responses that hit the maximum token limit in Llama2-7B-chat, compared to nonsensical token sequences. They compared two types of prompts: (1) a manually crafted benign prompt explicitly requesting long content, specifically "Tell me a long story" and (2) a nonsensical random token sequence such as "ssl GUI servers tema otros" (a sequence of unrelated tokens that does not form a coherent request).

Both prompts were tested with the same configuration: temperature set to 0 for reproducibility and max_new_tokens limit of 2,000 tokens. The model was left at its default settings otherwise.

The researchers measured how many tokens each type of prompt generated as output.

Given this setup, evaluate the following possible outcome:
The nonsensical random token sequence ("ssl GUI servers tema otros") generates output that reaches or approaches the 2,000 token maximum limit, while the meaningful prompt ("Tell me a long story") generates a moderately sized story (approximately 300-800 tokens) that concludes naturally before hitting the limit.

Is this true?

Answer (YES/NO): YES